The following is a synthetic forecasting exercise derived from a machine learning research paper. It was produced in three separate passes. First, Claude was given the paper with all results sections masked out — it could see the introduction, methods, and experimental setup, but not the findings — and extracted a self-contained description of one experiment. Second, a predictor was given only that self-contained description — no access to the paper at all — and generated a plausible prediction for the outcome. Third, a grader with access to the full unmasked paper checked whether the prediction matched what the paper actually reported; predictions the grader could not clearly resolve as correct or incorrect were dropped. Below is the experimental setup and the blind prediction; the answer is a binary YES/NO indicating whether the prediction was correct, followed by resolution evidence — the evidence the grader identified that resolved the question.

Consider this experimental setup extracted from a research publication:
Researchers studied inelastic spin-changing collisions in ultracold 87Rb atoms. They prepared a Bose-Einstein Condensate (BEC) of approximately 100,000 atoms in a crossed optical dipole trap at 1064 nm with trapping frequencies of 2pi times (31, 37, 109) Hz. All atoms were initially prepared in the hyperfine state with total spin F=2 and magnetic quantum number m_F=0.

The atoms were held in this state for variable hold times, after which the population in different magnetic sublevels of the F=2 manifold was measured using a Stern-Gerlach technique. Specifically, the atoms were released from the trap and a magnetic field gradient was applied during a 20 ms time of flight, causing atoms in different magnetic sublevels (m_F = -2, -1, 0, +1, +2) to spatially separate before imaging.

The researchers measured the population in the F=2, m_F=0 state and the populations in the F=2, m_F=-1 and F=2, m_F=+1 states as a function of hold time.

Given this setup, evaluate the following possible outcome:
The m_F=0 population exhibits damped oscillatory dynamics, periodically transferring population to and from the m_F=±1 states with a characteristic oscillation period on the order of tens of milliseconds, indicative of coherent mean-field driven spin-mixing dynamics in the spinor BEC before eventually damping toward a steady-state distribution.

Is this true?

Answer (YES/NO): NO